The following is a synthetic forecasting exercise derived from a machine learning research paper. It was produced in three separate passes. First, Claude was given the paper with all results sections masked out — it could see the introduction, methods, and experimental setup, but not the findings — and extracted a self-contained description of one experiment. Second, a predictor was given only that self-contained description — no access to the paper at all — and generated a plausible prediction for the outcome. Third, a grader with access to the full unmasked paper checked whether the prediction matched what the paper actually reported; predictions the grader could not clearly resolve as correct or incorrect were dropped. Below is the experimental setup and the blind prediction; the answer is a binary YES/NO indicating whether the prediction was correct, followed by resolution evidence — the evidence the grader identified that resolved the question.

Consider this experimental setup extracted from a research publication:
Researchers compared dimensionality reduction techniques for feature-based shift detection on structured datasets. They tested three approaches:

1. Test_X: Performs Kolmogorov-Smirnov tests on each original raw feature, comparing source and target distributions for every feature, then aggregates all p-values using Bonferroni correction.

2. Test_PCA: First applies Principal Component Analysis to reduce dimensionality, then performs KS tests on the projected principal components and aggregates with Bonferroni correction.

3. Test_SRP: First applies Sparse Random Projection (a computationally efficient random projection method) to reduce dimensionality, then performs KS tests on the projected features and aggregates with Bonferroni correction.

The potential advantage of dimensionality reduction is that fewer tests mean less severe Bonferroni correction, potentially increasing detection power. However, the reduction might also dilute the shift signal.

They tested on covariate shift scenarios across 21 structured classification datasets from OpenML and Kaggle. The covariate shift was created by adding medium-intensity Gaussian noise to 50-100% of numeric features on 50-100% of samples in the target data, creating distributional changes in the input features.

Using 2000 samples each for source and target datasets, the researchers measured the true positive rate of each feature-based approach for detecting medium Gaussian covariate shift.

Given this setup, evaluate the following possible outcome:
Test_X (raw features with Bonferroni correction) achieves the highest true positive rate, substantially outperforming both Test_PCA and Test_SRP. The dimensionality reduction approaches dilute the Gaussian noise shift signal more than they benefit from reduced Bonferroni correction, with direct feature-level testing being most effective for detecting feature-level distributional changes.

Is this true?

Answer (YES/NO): YES